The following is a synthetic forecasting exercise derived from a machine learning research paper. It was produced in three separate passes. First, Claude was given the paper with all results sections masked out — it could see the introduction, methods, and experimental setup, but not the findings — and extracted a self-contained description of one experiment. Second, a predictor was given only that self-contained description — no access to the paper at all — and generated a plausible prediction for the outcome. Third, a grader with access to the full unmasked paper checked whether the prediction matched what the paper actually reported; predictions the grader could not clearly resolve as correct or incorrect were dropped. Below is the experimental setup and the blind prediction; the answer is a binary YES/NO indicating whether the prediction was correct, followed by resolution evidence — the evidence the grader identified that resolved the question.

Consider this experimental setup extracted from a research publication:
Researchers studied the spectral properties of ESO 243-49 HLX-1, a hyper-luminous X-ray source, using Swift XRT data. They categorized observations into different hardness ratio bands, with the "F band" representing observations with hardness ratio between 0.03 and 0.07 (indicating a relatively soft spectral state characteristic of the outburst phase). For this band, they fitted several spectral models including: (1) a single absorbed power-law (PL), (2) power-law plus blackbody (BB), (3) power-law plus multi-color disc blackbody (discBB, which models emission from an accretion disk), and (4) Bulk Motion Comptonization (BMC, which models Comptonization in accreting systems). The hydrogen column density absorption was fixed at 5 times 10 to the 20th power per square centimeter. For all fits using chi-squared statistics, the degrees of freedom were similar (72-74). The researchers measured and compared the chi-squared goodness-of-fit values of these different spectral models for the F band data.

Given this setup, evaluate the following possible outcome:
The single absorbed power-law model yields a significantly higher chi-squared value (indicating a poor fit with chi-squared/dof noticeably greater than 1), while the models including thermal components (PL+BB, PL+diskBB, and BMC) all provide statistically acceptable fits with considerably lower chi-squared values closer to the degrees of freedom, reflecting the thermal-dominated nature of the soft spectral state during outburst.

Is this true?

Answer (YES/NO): YES